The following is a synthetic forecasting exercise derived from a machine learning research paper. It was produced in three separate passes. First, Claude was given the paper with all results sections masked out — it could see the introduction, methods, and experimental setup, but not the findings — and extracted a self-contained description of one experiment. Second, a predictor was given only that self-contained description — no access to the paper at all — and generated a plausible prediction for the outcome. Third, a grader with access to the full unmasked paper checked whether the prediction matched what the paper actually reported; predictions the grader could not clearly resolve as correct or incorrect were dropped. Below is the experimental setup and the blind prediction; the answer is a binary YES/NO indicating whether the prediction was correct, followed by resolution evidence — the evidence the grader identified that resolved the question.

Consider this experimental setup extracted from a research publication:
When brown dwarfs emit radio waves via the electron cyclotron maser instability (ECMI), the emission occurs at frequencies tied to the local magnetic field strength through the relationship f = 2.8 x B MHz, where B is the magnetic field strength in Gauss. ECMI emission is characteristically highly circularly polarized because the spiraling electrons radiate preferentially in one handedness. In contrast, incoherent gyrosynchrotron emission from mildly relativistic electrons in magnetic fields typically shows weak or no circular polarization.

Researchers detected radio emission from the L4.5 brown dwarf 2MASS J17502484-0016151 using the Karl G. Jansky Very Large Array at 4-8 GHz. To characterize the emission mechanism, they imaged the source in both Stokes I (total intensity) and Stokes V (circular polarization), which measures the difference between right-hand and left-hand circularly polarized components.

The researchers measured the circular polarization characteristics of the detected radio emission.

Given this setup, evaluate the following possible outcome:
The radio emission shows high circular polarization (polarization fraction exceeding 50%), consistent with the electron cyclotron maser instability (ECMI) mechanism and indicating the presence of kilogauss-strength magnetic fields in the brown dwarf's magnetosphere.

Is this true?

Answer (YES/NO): YES